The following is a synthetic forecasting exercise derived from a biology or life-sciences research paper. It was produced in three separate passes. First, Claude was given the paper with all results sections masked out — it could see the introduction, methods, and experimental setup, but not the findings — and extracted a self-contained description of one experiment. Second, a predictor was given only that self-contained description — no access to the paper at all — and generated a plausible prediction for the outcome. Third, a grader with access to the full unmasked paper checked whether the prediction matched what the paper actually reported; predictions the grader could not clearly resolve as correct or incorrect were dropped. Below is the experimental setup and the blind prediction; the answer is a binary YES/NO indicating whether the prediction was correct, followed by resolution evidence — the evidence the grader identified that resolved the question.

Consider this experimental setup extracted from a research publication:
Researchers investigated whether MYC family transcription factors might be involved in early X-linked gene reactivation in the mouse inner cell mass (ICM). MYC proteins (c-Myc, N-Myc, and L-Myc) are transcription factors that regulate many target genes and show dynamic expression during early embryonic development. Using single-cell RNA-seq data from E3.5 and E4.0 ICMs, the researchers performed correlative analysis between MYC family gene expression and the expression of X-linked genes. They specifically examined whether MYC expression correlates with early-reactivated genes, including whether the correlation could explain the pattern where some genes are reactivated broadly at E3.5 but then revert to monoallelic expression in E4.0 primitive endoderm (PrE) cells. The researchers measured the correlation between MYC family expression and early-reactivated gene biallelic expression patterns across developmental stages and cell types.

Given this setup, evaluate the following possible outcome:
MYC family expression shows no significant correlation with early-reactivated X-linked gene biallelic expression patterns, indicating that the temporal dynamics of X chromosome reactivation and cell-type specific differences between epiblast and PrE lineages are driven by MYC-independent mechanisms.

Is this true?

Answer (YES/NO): NO